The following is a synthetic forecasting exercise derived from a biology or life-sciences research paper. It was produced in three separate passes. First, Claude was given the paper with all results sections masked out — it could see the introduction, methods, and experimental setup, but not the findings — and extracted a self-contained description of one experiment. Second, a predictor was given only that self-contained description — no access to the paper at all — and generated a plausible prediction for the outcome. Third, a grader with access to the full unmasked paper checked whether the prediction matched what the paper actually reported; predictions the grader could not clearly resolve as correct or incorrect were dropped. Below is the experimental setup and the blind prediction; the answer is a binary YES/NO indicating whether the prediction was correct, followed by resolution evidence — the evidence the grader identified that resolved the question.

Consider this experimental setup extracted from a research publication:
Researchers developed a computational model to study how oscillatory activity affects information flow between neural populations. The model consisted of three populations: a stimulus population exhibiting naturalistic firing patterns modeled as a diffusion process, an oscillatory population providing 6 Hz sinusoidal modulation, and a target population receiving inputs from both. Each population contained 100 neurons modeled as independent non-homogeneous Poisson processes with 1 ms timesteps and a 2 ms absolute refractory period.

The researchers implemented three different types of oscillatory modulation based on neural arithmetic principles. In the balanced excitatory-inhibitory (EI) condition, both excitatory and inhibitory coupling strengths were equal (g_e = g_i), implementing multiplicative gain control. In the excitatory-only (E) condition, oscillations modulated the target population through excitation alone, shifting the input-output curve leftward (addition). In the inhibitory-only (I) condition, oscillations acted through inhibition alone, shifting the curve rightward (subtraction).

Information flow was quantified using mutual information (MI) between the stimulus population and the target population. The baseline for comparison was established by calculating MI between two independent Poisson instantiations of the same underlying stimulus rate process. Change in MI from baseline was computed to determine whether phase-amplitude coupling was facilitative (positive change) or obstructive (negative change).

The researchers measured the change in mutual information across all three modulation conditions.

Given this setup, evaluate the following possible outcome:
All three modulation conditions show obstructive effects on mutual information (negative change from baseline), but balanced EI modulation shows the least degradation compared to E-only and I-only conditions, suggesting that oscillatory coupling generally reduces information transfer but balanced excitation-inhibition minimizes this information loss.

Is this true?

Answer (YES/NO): NO